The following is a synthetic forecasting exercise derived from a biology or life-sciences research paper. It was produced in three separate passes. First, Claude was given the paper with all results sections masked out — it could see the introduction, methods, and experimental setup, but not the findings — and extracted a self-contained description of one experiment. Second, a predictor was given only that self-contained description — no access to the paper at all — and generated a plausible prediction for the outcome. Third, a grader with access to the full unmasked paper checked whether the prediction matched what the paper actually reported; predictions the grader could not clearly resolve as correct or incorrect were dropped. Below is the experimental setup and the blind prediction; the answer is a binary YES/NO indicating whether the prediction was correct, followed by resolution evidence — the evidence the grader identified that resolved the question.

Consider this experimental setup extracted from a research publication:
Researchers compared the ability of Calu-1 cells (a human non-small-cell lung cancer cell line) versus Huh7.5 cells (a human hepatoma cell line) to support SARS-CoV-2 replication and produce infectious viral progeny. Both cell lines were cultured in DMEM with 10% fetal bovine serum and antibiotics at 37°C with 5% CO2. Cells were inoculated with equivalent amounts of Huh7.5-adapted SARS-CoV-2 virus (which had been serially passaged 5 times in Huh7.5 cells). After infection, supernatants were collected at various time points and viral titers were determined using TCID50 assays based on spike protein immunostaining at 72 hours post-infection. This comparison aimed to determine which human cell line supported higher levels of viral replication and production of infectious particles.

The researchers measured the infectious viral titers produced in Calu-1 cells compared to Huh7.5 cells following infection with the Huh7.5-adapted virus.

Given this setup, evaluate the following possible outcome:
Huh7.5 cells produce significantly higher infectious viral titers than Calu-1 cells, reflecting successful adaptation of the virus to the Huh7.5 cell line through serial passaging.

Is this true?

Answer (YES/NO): YES